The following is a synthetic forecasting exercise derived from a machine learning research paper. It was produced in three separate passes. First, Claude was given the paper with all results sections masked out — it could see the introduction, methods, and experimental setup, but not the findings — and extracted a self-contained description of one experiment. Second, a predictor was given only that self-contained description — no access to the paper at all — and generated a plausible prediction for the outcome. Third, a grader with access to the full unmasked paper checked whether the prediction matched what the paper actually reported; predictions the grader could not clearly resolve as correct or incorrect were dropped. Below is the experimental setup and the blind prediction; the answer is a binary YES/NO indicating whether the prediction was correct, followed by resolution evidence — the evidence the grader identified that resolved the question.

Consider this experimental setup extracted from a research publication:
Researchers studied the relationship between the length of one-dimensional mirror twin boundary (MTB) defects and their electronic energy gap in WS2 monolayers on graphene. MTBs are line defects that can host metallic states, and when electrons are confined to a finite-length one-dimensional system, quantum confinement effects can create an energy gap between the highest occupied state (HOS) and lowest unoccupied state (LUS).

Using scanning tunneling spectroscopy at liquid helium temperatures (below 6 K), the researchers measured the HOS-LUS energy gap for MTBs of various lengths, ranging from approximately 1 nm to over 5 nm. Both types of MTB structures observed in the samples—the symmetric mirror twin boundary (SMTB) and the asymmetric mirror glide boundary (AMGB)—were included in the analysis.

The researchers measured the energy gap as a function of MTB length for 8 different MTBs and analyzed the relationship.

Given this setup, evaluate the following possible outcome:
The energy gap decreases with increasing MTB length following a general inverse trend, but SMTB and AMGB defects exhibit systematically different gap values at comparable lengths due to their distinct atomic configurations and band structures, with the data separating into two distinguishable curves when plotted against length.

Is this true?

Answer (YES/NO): NO